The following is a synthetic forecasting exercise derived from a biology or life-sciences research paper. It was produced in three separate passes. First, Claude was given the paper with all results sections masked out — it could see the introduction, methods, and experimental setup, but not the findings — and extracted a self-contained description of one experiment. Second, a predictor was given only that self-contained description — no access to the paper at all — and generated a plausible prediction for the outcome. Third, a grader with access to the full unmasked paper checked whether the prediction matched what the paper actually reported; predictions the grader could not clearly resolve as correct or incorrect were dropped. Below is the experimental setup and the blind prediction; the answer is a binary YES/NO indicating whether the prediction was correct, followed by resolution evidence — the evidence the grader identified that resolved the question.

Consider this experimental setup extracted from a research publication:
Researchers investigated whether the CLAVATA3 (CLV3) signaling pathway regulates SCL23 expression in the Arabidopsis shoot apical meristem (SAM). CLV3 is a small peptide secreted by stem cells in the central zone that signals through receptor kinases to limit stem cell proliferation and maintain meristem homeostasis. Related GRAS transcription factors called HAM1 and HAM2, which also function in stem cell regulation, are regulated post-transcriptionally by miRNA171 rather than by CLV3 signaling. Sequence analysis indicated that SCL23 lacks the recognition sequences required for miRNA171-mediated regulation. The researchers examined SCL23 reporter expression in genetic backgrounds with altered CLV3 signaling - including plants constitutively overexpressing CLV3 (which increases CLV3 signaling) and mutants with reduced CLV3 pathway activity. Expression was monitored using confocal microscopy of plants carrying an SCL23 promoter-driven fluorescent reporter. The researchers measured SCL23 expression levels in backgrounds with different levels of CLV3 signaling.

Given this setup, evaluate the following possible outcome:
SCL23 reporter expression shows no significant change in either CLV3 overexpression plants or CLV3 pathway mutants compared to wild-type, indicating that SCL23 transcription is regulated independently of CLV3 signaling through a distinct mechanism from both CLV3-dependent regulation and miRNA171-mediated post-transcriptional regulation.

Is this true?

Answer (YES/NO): NO